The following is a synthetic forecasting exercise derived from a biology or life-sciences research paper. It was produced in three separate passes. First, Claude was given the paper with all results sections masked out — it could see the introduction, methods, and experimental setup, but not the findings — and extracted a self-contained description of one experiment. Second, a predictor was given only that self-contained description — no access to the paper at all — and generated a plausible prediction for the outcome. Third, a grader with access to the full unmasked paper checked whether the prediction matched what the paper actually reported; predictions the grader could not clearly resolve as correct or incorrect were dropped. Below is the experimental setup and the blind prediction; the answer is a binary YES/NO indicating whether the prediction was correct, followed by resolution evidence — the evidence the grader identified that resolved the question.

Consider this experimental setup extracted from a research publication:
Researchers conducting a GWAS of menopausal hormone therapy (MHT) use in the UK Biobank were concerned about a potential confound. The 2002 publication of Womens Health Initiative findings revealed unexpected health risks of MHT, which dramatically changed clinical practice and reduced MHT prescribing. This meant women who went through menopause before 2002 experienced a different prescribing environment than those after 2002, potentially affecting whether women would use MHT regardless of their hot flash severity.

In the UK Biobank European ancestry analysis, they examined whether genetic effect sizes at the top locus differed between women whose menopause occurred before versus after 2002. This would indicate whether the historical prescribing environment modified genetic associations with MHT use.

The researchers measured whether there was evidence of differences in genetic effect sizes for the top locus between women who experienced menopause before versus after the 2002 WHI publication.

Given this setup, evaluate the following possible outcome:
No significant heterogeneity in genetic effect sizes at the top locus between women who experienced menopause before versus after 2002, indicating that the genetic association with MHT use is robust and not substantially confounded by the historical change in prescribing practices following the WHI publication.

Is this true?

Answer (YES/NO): YES